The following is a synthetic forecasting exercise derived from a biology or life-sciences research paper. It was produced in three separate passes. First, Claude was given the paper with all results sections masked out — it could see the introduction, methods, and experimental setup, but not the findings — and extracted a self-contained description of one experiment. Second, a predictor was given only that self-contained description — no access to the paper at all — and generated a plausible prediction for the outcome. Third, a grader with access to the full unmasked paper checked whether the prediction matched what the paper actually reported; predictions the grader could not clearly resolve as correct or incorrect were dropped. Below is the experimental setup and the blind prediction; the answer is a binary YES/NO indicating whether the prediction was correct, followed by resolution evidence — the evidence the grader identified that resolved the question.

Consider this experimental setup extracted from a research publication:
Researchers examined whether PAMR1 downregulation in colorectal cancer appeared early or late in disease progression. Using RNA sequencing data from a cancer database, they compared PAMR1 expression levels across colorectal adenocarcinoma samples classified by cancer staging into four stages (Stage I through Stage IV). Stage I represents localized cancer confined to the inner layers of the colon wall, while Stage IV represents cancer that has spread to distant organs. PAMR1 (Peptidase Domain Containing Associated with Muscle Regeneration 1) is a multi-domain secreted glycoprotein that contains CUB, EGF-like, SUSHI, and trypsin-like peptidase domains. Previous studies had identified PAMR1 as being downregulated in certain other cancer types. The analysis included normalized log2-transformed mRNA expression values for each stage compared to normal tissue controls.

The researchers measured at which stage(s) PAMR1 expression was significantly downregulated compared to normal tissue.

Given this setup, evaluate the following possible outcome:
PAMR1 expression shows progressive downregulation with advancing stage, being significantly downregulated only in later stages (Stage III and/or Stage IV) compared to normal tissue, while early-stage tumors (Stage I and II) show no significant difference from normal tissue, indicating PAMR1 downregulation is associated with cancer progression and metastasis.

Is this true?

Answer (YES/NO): NO